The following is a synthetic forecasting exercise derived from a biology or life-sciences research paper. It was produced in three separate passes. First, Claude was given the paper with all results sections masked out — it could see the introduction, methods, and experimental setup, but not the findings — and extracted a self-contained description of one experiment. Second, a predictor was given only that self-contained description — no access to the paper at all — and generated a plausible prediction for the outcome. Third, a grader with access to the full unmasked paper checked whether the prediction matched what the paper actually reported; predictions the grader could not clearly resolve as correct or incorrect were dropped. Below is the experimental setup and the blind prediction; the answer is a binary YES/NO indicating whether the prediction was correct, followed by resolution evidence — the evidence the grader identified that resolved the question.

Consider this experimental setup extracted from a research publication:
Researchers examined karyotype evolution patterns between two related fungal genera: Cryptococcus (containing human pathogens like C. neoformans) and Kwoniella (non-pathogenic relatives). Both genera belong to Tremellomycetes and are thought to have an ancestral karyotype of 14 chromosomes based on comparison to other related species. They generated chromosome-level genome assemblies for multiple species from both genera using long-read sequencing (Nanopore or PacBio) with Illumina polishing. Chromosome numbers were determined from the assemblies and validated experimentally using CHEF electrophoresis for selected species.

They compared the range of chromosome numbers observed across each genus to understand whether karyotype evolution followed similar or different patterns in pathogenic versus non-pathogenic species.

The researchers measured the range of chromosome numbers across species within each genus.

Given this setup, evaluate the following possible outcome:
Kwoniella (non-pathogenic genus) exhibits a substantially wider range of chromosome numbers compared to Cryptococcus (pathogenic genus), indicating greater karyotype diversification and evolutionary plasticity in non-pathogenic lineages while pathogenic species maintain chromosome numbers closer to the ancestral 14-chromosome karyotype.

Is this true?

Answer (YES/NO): YES